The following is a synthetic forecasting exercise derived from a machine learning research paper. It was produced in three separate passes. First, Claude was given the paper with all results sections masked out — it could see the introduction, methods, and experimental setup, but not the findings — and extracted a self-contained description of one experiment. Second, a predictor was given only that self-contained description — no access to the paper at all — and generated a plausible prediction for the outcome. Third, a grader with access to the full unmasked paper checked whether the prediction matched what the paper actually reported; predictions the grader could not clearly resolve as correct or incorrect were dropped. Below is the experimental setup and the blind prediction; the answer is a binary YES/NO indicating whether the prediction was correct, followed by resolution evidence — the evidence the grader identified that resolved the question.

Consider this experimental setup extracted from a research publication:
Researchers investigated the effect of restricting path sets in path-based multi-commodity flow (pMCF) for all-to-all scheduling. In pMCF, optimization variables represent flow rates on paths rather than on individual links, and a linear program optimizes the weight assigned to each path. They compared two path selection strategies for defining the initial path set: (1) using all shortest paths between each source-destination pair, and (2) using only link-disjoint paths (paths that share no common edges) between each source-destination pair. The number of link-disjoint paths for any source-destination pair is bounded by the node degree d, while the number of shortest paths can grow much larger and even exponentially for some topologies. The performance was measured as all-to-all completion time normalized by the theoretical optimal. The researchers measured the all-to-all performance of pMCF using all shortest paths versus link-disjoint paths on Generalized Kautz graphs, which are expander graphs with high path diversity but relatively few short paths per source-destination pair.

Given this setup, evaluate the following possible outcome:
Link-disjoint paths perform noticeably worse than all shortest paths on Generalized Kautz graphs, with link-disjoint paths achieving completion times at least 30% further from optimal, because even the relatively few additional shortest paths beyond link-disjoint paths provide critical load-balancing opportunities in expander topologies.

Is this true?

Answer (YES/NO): NO